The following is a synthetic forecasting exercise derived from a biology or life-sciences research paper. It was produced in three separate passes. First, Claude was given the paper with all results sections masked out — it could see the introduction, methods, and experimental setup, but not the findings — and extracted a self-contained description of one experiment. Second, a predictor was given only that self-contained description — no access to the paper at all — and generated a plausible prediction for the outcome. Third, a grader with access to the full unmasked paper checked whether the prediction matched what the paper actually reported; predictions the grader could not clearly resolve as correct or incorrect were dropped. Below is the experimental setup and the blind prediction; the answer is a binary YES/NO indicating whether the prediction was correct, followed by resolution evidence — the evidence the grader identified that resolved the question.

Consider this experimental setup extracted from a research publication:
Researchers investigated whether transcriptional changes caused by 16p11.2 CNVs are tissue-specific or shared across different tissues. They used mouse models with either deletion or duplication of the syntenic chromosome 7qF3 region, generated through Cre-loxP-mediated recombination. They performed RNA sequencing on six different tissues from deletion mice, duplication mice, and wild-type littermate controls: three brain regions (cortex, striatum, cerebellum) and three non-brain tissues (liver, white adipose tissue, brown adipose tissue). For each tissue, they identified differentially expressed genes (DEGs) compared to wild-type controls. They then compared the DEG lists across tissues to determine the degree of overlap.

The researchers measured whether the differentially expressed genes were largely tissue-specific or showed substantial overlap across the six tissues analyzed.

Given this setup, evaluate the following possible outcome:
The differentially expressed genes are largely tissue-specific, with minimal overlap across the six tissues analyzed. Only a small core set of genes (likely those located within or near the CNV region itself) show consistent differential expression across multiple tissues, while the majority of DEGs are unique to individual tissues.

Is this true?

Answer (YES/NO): NO